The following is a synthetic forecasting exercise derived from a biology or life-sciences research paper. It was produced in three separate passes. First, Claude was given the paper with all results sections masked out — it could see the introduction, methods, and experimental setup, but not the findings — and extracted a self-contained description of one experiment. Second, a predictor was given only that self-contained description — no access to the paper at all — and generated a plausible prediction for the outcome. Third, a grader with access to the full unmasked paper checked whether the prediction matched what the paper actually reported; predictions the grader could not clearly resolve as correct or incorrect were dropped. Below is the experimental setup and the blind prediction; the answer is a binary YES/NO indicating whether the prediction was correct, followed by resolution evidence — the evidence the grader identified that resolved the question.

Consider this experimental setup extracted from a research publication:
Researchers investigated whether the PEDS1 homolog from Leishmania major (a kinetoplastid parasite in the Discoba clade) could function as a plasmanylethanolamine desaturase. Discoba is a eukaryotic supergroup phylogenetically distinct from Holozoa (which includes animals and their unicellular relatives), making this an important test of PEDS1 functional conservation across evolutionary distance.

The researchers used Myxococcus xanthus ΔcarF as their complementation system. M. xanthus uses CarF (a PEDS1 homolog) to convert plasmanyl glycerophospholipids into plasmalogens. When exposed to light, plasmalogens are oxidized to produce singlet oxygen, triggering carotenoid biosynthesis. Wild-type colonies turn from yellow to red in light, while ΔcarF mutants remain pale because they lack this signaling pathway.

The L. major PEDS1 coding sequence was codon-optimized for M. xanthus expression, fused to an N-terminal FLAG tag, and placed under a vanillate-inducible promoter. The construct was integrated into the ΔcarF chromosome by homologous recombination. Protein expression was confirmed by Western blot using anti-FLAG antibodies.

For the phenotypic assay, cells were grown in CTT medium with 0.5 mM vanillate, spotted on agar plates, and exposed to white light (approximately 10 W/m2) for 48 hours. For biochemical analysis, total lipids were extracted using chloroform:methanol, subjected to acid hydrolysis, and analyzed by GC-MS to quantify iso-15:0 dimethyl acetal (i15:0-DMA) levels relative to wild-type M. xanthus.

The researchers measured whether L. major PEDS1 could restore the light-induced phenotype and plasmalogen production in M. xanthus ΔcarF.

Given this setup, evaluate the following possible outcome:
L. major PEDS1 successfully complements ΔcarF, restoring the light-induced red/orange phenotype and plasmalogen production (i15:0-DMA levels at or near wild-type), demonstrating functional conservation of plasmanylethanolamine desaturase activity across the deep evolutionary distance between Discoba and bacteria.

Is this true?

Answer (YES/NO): NO